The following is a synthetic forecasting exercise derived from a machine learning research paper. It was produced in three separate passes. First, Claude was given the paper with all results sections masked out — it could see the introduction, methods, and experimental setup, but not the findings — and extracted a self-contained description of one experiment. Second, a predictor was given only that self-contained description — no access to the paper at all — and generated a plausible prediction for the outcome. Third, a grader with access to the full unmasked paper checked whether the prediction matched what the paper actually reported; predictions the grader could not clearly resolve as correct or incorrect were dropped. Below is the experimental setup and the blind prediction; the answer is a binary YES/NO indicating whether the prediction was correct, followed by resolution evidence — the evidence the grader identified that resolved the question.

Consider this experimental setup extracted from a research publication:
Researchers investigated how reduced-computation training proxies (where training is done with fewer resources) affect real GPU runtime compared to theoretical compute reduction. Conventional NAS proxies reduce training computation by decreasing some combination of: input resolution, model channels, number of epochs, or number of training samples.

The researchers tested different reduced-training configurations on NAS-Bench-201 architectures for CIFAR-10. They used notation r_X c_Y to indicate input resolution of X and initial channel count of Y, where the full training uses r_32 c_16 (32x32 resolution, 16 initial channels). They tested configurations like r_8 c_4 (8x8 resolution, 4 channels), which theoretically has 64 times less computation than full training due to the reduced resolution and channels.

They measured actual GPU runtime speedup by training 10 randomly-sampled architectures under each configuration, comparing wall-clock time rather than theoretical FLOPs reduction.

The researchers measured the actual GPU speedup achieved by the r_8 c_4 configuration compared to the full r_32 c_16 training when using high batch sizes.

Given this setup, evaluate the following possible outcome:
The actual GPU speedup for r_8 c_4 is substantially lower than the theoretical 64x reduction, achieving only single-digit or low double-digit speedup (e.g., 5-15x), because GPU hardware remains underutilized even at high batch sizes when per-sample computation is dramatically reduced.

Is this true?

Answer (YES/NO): YES